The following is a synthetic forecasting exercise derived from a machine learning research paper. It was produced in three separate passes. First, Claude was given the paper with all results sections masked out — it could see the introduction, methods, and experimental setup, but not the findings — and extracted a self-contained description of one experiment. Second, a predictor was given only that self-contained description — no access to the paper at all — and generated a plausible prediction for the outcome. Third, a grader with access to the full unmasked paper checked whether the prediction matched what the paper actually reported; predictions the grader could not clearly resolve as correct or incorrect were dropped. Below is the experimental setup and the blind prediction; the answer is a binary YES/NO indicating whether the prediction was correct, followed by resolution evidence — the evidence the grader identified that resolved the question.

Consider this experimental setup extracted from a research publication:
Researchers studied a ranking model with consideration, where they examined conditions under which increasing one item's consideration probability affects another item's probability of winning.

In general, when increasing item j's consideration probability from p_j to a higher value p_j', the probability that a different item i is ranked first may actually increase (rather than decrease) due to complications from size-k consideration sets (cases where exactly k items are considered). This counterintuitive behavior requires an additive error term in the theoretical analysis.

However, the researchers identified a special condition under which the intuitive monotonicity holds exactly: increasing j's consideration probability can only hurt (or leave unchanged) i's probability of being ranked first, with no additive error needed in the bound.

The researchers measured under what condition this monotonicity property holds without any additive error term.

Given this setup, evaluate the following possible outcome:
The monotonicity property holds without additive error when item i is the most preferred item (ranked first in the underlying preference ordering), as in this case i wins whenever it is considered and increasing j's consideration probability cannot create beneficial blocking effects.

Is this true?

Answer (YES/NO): NO